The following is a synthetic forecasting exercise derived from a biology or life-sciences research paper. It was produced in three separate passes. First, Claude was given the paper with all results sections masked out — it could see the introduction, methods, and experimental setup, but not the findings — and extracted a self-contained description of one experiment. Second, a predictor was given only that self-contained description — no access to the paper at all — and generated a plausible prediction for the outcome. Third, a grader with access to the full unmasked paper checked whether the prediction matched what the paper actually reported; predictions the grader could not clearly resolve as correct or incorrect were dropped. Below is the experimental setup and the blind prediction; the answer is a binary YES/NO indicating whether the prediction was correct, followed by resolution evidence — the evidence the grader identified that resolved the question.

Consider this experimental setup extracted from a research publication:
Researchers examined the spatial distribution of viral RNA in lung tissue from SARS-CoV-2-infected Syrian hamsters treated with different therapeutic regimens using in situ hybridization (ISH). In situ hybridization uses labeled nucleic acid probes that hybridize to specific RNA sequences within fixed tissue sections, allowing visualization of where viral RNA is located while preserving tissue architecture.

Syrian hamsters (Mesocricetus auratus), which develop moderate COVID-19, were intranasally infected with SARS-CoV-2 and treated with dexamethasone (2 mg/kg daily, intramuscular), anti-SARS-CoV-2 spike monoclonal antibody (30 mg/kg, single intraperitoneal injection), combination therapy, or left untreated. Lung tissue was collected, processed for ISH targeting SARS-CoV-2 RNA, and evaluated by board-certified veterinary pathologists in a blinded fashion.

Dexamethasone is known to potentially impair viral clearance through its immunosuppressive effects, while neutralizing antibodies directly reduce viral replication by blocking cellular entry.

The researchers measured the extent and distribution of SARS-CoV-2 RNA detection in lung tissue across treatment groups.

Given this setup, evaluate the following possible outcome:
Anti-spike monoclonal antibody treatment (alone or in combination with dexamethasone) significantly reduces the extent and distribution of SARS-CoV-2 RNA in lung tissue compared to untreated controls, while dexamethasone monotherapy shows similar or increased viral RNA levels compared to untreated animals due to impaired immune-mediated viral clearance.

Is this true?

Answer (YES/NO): YES